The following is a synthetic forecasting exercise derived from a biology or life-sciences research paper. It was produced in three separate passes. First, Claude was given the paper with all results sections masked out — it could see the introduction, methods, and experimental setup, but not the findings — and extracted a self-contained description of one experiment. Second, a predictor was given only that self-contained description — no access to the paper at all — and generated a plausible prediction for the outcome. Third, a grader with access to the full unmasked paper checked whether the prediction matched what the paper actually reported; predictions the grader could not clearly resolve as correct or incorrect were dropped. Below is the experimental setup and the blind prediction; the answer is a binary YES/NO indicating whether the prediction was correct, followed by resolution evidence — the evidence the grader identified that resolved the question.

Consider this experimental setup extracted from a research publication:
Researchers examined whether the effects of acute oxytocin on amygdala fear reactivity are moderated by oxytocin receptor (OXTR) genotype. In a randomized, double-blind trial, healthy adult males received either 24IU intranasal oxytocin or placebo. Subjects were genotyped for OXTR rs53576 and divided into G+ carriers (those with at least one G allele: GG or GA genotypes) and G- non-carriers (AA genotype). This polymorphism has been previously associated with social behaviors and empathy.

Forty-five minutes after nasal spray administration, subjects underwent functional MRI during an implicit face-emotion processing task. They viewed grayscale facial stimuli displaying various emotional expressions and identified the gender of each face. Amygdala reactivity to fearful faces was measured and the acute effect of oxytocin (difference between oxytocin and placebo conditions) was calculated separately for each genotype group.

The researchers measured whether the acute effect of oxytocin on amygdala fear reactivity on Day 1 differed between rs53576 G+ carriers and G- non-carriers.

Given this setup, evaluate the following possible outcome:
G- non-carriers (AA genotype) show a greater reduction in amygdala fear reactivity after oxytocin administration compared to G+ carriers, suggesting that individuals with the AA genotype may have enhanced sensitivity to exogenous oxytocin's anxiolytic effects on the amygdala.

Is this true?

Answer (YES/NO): YES